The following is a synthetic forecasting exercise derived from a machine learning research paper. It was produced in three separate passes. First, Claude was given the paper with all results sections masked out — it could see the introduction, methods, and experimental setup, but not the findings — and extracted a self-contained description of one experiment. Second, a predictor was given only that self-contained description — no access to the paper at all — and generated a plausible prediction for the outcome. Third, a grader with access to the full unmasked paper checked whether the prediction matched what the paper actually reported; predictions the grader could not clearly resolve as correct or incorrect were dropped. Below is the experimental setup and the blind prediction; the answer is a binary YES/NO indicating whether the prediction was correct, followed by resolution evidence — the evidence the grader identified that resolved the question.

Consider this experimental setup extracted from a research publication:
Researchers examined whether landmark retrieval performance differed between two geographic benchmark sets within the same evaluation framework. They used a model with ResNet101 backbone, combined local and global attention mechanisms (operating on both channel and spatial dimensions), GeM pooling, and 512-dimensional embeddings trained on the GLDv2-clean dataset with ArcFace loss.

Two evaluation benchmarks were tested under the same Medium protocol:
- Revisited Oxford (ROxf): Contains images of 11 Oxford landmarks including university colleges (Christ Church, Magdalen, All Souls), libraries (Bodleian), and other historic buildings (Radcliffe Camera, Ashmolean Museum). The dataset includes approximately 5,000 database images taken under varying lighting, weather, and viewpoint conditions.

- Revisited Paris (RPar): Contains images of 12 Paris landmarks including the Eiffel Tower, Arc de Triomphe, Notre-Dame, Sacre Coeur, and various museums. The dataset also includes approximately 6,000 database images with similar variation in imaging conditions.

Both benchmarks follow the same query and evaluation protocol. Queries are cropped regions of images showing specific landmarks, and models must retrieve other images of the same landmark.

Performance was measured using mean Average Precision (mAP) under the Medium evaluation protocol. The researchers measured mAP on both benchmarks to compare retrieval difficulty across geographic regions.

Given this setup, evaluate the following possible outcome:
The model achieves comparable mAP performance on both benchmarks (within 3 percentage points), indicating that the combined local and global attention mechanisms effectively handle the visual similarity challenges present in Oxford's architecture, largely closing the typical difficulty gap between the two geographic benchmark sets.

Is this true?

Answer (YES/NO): NO